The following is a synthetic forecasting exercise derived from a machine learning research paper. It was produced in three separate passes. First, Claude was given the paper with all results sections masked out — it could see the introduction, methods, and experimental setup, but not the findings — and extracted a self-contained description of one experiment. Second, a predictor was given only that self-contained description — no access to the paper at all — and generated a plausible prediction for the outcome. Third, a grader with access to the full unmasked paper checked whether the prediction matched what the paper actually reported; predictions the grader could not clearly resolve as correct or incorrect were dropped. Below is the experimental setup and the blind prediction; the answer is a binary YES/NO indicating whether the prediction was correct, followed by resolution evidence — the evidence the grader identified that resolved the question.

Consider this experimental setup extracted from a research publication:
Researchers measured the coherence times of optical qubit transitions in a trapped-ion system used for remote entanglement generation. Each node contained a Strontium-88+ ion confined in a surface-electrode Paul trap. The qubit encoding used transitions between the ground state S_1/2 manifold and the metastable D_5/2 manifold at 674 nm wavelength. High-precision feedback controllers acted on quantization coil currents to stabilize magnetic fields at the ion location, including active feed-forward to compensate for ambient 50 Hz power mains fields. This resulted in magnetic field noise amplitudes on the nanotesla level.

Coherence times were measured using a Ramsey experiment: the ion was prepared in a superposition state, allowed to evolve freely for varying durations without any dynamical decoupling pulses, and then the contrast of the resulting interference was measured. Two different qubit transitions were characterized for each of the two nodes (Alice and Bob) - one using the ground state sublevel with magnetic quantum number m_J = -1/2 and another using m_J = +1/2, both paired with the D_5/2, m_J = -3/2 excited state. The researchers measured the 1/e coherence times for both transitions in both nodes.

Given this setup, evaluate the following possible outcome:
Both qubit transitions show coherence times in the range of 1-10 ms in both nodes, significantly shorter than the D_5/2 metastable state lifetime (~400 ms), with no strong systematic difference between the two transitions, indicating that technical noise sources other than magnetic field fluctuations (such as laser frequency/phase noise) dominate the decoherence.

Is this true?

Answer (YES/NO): NO